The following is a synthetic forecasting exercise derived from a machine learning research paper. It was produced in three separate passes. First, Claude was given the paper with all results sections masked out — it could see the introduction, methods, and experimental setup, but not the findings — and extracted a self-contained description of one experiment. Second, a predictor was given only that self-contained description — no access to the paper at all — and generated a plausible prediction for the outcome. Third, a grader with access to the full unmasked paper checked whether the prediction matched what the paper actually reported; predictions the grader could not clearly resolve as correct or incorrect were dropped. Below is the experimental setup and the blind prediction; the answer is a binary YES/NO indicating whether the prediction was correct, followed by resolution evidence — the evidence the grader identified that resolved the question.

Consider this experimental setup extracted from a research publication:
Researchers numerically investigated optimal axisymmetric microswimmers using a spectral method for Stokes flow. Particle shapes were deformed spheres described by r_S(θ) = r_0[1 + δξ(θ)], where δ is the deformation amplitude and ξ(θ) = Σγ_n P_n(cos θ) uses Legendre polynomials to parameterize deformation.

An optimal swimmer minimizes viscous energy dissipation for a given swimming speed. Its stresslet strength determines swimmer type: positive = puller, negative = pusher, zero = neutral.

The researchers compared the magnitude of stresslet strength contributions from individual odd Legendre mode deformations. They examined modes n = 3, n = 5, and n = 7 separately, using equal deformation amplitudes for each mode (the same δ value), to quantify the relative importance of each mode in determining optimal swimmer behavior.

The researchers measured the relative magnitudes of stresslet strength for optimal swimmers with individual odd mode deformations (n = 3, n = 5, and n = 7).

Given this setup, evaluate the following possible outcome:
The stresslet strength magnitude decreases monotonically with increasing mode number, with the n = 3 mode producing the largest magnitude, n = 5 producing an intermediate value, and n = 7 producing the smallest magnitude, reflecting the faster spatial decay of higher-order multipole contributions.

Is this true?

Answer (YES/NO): YES